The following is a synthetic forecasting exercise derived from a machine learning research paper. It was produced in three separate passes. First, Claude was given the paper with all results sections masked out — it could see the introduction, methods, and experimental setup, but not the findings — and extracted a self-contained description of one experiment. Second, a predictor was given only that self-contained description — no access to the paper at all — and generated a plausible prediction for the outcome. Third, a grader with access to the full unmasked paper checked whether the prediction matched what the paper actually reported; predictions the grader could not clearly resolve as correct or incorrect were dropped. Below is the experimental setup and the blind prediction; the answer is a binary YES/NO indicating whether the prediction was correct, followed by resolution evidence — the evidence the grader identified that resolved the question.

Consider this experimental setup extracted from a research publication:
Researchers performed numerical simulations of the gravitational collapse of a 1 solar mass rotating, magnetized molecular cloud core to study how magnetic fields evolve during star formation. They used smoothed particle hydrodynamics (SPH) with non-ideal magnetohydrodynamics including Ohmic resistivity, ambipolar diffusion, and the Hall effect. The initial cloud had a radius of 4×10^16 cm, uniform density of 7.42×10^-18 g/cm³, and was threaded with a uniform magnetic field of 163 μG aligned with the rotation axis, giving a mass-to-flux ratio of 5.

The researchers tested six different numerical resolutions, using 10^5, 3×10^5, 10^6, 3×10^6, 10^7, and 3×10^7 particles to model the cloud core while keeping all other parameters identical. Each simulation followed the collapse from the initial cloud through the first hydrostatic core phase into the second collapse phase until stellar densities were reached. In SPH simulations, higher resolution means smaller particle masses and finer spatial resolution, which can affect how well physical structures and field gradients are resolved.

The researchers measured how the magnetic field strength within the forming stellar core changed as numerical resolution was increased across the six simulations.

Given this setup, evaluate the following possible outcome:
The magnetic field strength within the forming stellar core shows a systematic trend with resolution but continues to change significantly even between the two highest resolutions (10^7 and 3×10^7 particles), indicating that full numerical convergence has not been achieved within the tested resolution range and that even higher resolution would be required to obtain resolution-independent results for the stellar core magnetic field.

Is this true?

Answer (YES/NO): YES